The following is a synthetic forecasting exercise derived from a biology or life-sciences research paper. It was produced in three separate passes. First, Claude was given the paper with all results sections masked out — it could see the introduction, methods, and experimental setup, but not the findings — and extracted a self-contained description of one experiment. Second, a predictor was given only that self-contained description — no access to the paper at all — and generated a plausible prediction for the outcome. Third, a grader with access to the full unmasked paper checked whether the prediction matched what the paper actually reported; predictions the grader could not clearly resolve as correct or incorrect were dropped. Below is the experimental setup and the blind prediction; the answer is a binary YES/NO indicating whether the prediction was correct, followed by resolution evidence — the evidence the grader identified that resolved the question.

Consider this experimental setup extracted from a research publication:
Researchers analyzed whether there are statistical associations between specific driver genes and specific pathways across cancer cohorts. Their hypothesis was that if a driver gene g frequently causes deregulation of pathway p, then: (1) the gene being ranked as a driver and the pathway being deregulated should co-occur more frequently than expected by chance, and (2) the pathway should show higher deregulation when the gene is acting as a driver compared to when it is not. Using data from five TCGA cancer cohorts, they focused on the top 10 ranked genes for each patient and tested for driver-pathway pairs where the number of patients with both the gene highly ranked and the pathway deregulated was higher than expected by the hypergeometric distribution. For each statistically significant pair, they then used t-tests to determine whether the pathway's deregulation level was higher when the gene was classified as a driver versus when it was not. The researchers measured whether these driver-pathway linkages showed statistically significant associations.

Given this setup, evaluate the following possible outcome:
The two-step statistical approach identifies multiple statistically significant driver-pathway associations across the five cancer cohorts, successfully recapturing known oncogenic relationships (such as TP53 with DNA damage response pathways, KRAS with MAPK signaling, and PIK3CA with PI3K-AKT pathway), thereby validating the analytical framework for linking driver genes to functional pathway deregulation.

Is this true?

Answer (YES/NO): NO